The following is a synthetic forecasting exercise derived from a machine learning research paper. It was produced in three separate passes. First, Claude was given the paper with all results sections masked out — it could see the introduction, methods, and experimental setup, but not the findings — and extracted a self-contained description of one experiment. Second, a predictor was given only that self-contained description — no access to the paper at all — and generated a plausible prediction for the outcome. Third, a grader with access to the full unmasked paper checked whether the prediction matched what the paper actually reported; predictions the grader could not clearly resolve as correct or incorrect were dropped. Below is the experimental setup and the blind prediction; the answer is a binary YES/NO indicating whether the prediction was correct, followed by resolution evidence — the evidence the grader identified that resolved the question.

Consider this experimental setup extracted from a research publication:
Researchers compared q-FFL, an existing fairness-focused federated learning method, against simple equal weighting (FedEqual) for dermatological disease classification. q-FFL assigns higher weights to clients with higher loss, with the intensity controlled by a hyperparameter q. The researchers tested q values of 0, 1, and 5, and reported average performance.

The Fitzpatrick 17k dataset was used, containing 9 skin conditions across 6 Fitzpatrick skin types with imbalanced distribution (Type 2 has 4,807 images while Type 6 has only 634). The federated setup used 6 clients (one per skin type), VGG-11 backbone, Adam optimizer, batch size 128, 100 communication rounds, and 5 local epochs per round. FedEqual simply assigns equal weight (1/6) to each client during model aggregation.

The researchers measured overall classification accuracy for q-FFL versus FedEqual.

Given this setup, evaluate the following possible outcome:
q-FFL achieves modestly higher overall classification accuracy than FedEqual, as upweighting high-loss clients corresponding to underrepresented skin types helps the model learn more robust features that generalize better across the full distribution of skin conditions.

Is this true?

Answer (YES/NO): YES